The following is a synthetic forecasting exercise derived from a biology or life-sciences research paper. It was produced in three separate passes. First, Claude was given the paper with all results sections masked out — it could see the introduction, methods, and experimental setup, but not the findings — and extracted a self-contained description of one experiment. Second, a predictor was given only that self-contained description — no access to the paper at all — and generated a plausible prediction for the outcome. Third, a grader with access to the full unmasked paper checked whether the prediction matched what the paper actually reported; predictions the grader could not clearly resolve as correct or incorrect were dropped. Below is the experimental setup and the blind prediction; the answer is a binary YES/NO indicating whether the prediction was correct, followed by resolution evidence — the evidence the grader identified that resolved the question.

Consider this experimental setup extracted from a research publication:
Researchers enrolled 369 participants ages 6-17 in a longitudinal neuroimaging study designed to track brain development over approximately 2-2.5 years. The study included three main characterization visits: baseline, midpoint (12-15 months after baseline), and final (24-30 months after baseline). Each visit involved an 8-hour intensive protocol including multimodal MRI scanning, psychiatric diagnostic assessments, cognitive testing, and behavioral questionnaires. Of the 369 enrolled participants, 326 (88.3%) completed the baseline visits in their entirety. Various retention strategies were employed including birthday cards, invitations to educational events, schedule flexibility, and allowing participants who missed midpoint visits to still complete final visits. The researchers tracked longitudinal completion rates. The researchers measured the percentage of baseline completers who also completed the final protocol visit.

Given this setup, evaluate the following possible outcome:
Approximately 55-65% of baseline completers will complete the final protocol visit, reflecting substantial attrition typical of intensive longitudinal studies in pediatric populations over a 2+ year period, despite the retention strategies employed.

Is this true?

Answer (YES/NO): NO